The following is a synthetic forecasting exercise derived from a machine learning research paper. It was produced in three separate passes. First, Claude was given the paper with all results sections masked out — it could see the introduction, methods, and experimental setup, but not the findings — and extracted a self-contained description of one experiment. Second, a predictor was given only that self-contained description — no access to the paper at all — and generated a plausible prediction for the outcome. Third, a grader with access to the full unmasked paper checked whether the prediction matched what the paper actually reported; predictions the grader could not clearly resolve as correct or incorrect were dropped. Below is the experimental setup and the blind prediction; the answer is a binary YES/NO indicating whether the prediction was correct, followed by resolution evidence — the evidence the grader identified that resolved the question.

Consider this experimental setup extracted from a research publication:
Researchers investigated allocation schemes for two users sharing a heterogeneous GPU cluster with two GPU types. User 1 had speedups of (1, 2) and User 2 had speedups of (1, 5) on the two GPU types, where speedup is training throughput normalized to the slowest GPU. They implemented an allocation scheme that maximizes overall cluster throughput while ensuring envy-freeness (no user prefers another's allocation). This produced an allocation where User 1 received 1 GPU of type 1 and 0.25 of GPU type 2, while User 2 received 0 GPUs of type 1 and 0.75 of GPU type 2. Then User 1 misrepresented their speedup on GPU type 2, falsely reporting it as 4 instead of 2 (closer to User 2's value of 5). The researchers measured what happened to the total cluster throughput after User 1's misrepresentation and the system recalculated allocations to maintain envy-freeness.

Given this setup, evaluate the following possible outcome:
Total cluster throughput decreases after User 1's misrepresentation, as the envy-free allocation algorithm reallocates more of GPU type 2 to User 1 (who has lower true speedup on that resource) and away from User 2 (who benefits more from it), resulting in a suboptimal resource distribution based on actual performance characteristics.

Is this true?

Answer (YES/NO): YES